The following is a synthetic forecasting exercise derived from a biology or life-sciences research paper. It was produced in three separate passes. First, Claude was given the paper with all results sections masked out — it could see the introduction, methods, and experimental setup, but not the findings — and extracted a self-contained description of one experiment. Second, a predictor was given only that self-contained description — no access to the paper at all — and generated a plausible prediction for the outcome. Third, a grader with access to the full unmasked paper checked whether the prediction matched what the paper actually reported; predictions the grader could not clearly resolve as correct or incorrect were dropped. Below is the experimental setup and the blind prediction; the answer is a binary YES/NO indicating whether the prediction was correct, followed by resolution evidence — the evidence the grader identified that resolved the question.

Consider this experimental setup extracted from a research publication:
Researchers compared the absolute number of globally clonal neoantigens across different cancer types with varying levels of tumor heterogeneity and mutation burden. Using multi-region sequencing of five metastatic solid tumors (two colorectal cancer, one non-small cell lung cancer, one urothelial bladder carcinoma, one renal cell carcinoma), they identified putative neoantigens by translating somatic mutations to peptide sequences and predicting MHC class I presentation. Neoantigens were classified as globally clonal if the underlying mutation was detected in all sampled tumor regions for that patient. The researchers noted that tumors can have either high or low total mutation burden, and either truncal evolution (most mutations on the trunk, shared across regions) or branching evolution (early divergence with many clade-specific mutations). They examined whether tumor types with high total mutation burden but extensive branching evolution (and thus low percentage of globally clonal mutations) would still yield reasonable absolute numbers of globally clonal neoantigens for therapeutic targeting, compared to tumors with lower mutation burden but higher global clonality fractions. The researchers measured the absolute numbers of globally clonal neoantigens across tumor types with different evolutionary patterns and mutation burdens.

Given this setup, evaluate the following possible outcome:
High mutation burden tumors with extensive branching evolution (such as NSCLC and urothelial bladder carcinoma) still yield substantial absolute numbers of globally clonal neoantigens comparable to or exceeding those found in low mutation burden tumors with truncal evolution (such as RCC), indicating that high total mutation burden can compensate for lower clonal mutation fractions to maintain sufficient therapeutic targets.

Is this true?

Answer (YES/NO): NO